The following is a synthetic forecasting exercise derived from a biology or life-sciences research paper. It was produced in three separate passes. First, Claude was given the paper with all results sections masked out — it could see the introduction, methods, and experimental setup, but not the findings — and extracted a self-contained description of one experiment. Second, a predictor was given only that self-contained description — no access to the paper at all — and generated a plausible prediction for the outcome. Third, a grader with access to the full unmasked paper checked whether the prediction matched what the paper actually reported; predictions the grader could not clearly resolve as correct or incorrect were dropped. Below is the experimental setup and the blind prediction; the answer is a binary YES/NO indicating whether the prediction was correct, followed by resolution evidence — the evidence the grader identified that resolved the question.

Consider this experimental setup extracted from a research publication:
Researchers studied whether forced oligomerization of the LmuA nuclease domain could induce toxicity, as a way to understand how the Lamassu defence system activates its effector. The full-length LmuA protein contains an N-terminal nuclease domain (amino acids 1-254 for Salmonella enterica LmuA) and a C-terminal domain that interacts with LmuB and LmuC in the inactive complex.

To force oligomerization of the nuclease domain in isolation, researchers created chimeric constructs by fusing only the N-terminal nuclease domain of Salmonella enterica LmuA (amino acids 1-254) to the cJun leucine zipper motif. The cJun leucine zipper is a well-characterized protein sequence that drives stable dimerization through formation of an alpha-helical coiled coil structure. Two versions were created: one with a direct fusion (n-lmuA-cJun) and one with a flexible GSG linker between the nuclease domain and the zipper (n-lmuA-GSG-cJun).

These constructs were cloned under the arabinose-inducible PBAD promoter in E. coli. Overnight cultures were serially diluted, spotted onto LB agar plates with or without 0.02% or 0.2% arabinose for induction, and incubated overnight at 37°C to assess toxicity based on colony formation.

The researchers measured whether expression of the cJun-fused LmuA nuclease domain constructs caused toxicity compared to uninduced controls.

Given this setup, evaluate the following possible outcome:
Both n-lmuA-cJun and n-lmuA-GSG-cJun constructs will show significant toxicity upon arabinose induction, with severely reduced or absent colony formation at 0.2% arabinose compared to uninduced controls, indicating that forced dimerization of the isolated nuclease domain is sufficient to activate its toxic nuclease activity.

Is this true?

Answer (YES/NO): NO